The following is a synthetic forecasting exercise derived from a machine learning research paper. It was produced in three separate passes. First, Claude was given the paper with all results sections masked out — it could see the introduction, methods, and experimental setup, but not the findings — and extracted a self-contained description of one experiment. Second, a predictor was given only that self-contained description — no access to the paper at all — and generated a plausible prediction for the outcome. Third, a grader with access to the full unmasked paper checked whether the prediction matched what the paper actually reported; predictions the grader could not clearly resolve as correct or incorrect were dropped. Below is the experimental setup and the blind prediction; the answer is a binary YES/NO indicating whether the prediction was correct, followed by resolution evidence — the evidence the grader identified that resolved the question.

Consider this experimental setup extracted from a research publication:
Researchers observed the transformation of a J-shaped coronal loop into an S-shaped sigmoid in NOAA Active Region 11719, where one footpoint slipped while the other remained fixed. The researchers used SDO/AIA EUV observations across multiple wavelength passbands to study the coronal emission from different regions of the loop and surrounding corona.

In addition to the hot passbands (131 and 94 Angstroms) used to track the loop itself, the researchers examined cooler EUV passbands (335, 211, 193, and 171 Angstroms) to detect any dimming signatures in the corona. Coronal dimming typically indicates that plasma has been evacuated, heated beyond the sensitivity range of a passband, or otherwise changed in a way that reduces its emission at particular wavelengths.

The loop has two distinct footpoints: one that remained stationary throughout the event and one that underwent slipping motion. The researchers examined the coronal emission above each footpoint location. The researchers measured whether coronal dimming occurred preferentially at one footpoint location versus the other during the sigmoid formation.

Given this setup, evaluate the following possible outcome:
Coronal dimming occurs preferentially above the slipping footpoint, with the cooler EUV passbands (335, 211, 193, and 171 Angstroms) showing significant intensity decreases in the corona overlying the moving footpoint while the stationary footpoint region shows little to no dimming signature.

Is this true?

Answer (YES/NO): NO